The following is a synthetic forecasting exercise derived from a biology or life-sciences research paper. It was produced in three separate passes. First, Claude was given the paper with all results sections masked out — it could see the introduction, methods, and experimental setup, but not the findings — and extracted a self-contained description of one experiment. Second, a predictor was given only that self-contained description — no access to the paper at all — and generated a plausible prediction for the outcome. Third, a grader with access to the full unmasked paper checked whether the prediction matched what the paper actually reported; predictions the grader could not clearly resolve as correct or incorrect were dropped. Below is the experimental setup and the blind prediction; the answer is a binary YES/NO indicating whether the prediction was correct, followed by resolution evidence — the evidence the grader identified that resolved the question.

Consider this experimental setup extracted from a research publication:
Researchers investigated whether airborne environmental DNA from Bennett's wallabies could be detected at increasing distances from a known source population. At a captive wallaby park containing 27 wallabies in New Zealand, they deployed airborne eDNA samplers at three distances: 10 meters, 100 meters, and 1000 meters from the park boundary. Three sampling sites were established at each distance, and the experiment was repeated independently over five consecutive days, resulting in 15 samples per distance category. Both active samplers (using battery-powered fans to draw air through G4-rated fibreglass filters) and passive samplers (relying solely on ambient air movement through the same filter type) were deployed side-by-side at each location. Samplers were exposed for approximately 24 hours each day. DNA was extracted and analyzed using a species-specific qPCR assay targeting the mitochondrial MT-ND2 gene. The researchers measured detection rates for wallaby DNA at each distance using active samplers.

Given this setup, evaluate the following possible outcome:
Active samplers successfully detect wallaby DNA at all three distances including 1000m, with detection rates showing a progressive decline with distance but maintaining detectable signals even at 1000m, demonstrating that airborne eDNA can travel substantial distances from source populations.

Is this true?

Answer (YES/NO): YES